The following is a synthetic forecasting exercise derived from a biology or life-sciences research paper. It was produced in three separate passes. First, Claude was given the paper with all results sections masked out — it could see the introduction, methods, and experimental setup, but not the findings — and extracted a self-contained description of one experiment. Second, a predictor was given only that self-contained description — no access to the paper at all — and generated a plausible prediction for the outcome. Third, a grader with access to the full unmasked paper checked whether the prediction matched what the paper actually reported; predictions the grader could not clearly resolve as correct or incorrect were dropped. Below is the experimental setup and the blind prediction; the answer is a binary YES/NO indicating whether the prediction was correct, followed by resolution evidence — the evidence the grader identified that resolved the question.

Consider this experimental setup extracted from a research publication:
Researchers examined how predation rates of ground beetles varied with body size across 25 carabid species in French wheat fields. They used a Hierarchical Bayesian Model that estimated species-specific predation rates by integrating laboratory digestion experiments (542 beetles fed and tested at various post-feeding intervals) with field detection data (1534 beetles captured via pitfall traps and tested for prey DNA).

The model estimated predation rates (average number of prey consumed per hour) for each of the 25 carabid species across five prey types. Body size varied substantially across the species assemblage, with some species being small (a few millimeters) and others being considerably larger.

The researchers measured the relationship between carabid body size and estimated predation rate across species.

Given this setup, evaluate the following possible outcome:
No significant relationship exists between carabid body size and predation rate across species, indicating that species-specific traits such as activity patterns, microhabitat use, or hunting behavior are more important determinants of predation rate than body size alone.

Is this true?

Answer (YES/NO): NO